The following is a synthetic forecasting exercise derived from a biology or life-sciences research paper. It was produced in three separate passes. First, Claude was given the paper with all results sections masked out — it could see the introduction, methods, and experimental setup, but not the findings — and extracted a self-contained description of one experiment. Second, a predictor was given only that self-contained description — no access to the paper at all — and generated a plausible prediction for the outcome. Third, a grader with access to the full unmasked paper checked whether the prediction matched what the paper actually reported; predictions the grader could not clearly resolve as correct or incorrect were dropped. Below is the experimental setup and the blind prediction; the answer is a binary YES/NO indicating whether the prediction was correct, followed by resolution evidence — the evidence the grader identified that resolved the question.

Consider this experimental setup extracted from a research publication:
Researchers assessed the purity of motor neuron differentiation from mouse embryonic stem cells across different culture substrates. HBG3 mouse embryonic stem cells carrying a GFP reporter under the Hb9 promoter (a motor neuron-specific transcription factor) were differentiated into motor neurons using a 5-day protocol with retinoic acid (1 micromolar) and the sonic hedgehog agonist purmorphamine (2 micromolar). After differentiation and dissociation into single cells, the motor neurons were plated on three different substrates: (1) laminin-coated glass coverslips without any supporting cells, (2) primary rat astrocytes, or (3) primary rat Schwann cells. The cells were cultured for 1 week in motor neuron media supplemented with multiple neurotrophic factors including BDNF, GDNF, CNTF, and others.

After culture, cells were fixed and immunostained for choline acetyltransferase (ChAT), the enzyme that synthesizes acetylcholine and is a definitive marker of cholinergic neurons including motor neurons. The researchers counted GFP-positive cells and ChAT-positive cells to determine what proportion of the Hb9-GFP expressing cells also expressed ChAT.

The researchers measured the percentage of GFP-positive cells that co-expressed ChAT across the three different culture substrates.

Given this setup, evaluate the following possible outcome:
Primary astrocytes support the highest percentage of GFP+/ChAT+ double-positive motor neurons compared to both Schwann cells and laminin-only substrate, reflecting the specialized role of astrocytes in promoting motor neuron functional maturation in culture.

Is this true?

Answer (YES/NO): NO